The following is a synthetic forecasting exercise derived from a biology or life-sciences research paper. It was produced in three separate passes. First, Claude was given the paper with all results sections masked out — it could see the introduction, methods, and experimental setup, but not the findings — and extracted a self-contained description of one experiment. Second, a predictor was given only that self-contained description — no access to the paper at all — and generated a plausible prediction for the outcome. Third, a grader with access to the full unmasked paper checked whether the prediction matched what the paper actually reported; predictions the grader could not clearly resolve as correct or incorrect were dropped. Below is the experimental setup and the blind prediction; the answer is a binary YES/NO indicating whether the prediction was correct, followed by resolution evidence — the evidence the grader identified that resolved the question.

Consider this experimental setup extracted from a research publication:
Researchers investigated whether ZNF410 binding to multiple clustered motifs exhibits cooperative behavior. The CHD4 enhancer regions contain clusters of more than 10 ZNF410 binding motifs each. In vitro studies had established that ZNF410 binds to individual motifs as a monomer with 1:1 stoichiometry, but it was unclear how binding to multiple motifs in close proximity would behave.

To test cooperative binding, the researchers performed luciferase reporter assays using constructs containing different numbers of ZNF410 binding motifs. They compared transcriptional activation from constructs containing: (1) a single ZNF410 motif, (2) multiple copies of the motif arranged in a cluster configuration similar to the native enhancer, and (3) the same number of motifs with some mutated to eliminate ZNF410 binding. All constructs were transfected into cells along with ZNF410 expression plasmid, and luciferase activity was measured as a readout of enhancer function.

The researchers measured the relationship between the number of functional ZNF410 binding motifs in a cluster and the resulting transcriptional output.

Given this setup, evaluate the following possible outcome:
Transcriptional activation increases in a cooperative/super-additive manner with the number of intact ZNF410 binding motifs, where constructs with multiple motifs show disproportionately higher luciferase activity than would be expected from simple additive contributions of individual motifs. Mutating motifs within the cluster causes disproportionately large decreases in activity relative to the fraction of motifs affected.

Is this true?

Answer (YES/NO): YES